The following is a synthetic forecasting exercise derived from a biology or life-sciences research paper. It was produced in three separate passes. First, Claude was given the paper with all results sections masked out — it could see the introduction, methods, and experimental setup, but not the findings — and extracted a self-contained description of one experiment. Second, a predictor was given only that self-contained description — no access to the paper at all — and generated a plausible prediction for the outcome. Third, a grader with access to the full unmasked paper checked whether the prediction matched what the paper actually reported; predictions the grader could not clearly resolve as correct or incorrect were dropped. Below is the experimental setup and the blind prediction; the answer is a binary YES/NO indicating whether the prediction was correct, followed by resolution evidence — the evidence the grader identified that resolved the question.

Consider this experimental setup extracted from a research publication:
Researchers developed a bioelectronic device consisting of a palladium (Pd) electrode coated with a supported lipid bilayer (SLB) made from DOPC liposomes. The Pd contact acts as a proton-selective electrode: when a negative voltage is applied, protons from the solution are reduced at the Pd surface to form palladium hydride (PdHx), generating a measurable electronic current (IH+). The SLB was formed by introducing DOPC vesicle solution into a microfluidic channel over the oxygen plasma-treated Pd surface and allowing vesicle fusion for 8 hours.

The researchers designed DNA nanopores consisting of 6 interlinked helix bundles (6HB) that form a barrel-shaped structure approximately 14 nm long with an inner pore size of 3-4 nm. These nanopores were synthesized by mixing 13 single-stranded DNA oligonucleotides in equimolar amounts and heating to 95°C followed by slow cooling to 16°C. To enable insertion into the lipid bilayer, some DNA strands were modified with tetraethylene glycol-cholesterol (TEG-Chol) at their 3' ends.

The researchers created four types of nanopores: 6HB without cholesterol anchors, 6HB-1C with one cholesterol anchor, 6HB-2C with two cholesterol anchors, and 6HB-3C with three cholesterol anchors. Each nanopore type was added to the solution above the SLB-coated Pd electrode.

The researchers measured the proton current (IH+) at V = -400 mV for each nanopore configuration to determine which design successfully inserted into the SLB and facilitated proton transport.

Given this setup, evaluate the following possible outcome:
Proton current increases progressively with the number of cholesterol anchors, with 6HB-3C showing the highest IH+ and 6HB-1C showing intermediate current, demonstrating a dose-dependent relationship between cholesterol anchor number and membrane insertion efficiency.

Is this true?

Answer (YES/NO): NO